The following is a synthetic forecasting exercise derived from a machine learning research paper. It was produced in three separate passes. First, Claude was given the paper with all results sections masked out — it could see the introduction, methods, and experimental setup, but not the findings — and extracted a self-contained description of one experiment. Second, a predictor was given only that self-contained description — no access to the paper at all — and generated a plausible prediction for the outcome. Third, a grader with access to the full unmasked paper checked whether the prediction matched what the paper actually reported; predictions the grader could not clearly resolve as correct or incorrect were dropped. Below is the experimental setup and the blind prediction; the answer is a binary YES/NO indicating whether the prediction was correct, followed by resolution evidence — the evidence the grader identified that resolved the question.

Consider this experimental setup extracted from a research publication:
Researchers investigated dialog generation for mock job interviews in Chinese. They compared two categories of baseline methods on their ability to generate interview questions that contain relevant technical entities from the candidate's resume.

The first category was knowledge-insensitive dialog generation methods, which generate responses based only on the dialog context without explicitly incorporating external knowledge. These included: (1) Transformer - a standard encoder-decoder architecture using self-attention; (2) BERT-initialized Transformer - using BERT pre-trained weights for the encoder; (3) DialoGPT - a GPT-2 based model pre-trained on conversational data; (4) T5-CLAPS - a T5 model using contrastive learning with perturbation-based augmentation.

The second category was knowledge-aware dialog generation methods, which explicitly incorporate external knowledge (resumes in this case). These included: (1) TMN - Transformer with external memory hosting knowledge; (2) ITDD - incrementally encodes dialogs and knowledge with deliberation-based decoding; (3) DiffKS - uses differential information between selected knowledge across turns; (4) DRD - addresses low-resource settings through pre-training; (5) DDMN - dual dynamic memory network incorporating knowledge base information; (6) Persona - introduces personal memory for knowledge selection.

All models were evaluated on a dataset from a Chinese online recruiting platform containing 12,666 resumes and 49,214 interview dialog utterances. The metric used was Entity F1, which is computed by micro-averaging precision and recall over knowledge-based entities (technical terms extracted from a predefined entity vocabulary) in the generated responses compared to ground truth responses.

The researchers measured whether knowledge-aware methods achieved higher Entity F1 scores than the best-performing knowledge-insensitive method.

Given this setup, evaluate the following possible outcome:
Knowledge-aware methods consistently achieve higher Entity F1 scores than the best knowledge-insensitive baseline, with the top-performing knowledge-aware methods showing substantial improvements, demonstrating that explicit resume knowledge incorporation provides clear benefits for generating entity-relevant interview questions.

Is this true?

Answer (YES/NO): NO